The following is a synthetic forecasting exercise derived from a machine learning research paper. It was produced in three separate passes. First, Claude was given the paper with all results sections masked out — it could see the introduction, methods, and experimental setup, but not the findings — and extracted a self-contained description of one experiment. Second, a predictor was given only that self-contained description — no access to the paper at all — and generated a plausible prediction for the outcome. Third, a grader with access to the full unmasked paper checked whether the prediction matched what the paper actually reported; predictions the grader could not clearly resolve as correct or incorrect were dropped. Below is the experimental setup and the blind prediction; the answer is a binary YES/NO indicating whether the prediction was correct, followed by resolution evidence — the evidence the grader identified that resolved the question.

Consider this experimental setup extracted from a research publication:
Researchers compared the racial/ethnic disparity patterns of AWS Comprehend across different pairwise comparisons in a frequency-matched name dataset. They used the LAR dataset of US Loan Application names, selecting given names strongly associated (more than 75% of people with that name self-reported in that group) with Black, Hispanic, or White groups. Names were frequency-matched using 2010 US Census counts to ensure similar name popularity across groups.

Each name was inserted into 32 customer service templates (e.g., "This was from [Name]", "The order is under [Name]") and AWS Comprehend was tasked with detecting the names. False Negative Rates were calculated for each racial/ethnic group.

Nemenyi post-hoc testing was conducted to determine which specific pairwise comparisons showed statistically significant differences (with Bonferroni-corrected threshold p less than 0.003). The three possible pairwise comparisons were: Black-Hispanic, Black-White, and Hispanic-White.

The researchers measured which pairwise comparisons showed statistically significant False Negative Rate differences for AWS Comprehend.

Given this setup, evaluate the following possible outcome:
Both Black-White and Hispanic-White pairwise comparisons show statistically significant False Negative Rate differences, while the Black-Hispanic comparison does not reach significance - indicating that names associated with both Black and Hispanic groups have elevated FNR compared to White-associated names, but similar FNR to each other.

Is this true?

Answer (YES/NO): NO